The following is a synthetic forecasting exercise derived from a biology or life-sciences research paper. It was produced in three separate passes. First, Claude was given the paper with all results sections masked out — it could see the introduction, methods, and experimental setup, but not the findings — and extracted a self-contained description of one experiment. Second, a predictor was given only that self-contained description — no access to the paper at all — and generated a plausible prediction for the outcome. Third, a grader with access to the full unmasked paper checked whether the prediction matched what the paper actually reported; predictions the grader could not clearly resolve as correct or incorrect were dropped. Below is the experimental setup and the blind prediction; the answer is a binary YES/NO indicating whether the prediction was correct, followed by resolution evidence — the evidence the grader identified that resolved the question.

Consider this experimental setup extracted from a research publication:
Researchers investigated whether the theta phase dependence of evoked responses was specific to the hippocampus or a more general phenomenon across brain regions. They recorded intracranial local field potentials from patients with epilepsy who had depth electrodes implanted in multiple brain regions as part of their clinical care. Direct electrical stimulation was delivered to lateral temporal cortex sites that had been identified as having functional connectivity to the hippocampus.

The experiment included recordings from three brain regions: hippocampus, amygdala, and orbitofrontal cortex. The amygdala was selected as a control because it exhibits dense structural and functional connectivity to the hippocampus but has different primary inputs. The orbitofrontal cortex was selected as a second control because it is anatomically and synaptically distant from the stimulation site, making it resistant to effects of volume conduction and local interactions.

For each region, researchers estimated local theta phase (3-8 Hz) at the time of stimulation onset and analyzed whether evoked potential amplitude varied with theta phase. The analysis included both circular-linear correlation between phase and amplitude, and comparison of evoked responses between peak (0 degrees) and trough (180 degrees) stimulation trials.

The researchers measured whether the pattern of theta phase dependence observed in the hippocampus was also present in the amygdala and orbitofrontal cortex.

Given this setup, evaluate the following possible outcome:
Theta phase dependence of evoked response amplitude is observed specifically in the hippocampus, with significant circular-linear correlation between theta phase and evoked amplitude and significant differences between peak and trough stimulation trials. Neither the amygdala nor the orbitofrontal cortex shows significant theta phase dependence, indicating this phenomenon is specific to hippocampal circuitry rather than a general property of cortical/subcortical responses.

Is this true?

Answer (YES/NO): NO